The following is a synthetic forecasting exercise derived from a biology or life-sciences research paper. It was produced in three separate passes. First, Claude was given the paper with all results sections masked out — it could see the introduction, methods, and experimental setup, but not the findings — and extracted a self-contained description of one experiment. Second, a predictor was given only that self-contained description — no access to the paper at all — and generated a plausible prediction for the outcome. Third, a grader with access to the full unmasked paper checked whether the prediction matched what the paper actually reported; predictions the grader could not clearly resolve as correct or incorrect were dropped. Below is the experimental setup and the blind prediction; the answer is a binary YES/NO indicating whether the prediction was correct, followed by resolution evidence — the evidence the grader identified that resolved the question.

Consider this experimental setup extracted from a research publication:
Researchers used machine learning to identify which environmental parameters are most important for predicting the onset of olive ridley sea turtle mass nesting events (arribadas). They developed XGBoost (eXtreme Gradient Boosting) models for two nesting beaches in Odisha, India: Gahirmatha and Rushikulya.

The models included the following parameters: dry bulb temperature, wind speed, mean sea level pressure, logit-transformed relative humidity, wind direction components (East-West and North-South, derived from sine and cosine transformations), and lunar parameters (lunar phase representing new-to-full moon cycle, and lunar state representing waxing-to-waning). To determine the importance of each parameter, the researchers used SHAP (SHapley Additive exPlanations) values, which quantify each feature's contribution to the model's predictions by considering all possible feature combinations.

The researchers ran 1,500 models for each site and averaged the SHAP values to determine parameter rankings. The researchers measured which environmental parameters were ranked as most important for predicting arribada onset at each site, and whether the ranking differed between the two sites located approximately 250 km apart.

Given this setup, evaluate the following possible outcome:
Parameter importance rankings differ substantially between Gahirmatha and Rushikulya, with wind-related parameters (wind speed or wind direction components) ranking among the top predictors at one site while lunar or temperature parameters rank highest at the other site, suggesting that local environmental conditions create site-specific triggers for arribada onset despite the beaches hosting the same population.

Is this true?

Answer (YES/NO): NO